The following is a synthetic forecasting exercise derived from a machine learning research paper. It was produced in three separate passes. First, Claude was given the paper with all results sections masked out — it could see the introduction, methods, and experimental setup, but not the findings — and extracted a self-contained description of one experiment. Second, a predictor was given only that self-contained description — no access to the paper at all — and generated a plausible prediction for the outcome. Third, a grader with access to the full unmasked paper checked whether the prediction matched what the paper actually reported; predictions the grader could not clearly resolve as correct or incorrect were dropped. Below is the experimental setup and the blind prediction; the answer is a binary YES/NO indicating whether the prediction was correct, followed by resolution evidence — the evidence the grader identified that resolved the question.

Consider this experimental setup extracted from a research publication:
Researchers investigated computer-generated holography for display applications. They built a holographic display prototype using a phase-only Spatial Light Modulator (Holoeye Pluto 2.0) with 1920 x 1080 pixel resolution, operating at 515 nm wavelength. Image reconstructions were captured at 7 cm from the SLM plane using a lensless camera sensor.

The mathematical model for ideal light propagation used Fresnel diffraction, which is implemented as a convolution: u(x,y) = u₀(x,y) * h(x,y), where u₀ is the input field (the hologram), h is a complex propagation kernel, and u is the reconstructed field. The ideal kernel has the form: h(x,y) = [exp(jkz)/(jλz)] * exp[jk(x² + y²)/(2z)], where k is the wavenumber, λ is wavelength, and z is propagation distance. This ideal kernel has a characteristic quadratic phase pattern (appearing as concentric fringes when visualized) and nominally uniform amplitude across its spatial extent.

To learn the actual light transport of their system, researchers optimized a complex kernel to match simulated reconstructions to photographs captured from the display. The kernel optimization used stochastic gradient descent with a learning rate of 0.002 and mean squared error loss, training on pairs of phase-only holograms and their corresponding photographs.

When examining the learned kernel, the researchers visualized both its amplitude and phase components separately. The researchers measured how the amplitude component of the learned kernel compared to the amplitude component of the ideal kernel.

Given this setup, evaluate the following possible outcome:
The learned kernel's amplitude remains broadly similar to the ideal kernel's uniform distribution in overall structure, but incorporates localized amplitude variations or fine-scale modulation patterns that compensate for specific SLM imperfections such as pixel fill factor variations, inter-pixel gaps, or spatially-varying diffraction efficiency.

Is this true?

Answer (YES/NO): NO